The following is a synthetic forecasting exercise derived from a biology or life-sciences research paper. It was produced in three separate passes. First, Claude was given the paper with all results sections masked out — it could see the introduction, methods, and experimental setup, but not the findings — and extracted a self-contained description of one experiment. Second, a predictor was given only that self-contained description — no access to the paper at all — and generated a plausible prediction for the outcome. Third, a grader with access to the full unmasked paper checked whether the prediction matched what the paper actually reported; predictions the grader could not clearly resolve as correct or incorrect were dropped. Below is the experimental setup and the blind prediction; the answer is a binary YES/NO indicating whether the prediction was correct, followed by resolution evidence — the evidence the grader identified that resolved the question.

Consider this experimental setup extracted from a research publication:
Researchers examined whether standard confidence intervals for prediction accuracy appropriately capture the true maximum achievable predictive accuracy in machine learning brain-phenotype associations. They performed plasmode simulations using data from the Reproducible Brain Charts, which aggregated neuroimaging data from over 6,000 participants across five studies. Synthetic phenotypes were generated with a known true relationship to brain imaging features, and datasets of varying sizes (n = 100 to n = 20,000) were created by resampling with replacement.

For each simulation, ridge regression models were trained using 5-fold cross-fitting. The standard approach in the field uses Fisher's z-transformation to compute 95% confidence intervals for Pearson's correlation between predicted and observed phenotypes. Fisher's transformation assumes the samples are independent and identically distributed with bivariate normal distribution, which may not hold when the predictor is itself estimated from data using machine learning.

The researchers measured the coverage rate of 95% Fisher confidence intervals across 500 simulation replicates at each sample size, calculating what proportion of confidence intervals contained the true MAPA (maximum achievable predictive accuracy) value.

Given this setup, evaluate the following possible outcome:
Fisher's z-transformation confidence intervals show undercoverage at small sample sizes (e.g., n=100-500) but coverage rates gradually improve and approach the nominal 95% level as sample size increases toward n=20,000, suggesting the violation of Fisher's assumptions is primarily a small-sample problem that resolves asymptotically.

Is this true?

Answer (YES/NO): NO